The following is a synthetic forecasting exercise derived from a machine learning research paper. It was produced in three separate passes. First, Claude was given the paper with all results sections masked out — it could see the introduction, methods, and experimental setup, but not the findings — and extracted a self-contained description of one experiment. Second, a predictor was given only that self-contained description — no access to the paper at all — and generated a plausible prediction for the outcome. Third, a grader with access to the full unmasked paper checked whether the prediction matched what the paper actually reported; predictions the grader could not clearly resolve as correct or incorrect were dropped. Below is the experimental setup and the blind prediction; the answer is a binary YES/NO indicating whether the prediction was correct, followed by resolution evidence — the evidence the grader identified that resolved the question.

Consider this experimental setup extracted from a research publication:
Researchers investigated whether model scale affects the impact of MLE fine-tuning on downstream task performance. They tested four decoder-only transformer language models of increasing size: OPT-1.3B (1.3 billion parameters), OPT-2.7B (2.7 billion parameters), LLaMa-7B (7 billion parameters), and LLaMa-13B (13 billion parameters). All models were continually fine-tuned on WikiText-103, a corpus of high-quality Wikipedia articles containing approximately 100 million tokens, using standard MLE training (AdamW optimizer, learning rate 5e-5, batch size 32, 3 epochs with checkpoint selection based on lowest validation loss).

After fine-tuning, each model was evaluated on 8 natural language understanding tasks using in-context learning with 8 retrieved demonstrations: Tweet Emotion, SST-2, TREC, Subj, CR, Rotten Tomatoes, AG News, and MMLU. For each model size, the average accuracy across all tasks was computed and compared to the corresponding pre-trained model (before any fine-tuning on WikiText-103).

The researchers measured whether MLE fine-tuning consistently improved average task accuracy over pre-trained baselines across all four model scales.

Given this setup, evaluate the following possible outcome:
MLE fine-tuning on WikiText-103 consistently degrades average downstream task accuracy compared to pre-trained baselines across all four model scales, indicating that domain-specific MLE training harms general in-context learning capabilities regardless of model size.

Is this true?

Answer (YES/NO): NO